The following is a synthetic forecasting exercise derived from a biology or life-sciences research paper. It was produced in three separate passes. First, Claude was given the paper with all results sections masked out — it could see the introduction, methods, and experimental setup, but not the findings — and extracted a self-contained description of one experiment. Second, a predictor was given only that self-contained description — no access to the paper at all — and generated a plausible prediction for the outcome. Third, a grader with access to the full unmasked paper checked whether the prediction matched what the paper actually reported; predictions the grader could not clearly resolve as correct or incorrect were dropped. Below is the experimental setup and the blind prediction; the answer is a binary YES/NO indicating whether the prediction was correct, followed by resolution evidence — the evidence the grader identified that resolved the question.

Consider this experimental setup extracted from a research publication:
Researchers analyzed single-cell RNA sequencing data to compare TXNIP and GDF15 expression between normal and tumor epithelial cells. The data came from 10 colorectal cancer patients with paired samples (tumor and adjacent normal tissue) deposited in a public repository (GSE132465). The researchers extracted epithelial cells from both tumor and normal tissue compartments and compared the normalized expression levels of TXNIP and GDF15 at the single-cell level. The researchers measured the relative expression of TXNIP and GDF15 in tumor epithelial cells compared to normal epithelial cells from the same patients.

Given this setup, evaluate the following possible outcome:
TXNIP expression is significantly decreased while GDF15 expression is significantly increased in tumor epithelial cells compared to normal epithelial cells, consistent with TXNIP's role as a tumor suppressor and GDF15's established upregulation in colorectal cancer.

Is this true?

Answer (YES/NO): YES